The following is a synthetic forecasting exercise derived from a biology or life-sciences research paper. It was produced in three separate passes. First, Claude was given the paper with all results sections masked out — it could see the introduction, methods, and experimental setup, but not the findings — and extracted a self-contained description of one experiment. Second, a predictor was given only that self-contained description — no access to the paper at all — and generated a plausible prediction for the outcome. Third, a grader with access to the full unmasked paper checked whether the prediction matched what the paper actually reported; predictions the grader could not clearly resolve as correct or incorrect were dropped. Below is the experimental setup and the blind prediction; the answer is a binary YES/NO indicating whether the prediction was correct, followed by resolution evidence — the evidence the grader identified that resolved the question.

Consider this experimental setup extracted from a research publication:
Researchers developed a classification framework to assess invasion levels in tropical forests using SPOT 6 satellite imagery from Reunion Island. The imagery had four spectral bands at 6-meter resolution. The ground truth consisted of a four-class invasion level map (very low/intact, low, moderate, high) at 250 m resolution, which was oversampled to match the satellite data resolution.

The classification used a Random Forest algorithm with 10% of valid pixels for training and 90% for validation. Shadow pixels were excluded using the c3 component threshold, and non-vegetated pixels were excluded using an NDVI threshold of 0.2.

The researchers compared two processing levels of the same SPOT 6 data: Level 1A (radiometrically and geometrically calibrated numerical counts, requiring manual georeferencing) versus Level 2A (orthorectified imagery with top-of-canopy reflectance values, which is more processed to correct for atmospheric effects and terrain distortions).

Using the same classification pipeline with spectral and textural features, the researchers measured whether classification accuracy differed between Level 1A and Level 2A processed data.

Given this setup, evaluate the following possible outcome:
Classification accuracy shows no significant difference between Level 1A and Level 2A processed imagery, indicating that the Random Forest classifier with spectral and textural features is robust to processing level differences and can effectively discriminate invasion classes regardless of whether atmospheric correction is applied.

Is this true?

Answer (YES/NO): NO